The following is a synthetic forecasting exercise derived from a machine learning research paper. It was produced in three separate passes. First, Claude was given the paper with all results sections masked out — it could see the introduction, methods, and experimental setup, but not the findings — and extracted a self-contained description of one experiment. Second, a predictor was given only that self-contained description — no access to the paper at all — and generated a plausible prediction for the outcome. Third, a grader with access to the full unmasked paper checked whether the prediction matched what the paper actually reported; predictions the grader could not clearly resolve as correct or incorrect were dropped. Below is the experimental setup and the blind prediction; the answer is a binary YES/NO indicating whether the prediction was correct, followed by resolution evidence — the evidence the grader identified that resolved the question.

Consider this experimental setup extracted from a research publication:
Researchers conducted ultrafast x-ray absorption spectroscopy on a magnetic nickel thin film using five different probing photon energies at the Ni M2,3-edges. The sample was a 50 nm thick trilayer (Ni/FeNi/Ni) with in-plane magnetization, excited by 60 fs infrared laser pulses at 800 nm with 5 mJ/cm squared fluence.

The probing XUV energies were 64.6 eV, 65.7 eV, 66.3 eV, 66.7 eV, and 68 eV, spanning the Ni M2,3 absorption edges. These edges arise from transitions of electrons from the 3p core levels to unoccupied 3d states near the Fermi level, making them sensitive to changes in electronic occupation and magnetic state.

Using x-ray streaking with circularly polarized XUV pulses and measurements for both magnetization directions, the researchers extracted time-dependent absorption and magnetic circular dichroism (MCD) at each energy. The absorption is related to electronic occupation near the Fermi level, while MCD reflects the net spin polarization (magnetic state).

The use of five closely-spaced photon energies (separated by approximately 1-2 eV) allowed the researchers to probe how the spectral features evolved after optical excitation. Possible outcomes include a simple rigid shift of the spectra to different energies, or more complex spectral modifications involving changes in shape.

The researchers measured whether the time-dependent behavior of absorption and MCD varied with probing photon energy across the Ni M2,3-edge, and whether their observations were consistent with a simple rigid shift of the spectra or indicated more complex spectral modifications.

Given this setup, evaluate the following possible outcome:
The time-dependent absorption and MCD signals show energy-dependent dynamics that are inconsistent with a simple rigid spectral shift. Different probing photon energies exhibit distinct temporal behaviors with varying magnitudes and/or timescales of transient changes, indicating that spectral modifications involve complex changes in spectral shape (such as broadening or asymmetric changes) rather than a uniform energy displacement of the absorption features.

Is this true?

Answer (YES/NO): NO